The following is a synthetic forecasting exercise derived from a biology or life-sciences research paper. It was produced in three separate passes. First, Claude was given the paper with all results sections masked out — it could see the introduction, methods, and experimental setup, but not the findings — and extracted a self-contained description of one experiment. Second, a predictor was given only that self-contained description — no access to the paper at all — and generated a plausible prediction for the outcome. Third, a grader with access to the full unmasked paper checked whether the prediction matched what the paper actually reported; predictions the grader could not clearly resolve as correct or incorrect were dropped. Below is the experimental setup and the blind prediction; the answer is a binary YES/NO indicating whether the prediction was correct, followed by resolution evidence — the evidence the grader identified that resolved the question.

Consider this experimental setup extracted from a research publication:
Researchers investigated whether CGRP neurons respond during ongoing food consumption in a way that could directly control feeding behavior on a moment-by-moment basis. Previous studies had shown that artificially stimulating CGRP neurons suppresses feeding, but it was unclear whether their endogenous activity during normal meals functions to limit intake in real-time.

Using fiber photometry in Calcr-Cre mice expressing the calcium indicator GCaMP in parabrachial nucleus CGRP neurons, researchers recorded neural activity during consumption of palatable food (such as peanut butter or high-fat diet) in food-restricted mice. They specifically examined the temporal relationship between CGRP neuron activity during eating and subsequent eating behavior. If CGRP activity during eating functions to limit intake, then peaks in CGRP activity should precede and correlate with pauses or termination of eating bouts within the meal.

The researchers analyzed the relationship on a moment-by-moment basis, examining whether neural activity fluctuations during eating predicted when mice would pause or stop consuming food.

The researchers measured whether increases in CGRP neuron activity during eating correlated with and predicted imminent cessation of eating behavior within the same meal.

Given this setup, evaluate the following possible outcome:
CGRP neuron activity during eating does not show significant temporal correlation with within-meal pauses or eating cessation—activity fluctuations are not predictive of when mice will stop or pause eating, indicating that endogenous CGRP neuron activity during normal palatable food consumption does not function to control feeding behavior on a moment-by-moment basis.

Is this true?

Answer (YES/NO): YES